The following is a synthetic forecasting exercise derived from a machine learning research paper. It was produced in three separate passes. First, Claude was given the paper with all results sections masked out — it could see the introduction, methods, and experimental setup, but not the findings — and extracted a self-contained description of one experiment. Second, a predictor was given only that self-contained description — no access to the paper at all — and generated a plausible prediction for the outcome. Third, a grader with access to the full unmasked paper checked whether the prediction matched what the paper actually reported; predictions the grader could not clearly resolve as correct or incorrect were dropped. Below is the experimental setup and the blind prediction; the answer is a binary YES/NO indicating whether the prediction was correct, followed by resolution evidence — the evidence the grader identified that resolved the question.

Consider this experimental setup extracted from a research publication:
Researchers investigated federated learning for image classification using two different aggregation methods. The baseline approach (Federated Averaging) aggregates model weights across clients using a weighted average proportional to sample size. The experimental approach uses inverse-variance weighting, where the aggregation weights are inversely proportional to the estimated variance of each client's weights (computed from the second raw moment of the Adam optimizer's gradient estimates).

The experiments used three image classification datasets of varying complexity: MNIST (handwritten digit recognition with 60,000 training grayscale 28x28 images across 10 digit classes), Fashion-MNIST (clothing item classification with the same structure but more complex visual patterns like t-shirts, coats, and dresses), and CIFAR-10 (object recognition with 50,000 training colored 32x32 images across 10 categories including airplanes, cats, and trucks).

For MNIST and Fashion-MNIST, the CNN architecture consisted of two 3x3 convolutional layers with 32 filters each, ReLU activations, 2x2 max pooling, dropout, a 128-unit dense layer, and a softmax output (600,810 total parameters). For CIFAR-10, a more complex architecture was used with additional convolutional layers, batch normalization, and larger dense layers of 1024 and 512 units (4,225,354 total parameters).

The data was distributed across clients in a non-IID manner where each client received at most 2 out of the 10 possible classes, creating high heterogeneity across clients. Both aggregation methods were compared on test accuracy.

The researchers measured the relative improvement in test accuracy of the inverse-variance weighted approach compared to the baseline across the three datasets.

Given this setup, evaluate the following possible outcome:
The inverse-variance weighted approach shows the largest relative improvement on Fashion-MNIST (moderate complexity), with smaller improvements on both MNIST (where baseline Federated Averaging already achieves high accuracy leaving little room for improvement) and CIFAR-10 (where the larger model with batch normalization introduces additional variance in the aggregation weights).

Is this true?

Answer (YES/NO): YES